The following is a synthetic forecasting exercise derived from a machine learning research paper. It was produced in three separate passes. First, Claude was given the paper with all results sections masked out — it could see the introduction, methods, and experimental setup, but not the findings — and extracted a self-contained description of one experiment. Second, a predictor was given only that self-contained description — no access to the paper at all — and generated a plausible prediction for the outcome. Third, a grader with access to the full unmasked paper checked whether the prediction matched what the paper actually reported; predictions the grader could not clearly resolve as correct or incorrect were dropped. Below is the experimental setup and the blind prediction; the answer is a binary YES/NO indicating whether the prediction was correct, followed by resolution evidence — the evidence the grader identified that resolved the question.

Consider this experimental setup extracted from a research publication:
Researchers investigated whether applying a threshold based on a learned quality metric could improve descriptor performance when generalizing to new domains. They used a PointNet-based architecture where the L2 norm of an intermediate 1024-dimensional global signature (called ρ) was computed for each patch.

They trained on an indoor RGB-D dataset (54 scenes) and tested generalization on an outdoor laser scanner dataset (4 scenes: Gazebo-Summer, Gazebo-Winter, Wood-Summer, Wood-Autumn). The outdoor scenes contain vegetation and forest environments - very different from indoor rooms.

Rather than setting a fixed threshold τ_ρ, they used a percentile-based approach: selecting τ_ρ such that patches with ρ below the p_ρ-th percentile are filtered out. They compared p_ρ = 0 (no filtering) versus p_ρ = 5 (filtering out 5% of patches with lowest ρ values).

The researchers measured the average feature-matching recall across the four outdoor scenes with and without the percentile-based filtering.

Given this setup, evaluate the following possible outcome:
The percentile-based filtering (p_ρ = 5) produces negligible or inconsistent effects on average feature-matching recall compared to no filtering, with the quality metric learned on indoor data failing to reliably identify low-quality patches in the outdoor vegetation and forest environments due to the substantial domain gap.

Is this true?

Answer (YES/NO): NO